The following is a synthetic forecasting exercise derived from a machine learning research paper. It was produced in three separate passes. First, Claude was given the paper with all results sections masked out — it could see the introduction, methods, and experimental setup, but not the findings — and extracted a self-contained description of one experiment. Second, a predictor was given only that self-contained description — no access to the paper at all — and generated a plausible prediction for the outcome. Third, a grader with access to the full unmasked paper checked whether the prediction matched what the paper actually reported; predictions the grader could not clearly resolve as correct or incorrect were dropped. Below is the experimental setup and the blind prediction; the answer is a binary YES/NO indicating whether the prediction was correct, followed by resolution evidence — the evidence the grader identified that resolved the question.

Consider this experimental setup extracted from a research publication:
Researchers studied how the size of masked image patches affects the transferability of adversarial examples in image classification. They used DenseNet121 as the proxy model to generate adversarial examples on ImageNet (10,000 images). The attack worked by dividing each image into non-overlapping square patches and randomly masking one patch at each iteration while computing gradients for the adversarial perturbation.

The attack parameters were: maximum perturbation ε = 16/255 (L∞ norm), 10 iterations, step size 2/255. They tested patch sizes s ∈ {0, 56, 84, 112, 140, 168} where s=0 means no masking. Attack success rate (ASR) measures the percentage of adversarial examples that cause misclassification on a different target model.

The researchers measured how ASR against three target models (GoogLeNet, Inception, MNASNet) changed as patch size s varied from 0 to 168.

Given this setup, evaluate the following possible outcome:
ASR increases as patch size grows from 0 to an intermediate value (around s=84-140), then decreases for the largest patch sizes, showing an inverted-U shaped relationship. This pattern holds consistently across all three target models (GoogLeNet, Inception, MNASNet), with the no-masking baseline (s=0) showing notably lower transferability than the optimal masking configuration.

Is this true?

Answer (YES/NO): NO